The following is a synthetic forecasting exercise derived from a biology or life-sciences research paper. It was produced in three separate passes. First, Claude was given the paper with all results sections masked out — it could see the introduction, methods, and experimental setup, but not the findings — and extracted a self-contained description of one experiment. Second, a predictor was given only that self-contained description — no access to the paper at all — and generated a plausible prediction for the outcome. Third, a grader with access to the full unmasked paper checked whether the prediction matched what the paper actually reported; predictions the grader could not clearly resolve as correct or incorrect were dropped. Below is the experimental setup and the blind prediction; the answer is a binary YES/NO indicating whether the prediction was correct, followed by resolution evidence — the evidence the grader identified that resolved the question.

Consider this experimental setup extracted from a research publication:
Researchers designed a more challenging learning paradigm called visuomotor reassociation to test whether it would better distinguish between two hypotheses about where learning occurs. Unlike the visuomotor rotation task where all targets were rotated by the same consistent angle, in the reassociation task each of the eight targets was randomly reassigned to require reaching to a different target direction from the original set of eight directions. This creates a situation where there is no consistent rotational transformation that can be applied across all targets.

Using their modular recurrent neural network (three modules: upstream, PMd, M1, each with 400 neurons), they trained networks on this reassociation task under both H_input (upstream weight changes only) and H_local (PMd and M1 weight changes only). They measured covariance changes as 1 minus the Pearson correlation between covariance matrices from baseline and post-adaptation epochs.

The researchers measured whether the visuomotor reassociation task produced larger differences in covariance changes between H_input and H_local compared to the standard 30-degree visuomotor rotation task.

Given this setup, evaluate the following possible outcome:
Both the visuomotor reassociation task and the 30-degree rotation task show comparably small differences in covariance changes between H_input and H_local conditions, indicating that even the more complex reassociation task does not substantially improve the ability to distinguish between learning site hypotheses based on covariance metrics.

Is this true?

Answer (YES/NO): NO